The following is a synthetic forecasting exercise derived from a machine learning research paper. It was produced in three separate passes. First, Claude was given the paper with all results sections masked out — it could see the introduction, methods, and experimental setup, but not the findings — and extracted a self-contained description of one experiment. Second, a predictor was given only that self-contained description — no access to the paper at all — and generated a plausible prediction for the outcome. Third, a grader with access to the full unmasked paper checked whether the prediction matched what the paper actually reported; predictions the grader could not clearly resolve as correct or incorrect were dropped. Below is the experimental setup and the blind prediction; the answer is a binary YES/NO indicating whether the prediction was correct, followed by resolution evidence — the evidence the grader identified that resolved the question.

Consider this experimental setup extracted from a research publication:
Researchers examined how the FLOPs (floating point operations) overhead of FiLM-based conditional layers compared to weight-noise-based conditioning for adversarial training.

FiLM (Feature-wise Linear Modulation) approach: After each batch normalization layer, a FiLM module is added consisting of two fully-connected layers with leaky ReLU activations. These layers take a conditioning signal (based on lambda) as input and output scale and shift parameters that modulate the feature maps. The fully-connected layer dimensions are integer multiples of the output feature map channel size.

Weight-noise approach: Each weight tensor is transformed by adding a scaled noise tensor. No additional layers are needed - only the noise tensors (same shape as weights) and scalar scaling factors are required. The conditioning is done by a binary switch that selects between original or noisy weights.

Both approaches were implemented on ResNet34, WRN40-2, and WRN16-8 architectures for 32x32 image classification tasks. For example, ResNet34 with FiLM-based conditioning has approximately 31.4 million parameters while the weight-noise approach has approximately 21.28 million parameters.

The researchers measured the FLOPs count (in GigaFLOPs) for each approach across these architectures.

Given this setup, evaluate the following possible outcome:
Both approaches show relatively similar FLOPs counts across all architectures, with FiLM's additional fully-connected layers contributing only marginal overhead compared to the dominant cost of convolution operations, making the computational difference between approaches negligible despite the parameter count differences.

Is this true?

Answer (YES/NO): YES